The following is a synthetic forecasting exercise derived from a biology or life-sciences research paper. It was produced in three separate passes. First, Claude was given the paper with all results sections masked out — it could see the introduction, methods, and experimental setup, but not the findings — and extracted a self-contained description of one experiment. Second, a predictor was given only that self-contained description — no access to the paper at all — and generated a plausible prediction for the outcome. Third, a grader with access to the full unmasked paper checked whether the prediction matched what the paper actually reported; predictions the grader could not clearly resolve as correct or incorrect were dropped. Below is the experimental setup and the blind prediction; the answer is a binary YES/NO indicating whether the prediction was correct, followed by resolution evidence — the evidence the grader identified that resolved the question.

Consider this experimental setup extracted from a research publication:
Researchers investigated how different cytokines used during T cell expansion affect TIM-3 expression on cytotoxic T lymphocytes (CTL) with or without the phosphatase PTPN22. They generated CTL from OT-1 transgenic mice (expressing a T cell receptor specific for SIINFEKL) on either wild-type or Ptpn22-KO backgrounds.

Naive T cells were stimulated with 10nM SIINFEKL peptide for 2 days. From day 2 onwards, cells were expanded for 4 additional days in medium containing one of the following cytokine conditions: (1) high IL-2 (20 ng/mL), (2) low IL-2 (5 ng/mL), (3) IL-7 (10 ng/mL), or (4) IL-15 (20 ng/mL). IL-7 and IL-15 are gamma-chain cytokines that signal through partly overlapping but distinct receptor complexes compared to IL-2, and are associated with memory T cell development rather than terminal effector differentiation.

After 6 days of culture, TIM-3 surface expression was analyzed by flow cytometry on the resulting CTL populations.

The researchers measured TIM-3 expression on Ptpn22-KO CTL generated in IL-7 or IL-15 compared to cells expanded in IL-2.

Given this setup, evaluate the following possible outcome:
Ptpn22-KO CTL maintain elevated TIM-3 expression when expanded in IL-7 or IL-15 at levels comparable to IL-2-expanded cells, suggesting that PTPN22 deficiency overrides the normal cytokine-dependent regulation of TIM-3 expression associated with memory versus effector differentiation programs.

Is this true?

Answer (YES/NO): NO